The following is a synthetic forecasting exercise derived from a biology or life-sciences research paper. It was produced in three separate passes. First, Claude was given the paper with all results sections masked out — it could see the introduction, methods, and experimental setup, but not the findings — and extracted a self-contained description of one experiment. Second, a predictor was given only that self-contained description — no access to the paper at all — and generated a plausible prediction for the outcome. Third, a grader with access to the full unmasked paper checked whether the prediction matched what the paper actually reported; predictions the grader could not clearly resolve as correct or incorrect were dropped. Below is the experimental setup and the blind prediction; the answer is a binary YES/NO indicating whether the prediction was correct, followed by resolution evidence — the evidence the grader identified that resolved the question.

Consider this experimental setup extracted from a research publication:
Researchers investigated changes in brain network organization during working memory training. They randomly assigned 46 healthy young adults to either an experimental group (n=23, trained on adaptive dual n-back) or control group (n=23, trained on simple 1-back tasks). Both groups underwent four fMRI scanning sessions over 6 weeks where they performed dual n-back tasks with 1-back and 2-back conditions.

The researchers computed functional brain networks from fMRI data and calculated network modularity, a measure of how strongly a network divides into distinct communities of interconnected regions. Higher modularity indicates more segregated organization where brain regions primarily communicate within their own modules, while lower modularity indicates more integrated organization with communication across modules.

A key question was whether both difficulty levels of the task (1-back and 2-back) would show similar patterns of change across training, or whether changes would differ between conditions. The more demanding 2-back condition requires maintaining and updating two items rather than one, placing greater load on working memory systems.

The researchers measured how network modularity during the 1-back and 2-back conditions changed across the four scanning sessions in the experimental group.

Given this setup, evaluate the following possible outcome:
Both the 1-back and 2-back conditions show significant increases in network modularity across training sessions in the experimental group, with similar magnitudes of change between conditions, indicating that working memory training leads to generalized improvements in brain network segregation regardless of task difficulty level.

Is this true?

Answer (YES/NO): YES